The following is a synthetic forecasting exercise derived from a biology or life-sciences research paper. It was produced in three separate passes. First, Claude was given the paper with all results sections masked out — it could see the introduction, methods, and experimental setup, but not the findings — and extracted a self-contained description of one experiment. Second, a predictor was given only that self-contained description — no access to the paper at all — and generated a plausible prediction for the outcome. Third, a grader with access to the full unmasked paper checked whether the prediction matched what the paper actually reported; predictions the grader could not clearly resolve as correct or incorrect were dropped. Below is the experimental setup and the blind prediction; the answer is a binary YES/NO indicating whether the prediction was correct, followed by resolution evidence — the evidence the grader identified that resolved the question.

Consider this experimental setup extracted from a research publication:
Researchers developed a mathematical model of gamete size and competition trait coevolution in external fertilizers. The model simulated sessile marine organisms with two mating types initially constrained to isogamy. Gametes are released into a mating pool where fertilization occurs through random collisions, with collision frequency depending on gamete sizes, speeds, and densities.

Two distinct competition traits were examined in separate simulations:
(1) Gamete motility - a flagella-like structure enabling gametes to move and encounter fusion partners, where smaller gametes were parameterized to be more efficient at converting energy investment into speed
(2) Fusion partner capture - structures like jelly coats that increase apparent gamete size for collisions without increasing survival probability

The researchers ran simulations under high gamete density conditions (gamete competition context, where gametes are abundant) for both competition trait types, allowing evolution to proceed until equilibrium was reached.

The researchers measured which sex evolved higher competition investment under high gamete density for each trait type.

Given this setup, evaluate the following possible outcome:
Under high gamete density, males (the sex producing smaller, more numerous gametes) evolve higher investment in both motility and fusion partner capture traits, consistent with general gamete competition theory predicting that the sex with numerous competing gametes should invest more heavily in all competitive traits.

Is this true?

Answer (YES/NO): YES